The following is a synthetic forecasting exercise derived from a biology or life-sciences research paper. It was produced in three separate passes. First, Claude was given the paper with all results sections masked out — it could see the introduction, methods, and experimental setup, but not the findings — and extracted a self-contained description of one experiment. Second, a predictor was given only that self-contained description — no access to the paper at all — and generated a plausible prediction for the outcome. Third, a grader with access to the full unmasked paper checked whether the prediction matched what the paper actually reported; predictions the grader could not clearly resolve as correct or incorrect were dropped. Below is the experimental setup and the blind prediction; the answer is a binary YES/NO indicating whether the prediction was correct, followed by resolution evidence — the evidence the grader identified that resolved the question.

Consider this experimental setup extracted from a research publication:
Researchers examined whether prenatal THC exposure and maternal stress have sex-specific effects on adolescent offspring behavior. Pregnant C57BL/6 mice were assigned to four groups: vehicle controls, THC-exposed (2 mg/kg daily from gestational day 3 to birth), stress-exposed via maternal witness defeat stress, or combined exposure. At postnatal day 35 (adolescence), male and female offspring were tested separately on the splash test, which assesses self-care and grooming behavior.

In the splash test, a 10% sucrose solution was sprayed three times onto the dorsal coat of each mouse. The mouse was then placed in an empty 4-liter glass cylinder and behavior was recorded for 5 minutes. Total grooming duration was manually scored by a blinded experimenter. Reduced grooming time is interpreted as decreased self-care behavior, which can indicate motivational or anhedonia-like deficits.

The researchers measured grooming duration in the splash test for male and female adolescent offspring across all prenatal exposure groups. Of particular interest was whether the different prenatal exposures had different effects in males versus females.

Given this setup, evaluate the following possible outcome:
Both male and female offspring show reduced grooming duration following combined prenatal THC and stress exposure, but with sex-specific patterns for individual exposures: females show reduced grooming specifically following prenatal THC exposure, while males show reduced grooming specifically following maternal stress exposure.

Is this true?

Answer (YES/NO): NO